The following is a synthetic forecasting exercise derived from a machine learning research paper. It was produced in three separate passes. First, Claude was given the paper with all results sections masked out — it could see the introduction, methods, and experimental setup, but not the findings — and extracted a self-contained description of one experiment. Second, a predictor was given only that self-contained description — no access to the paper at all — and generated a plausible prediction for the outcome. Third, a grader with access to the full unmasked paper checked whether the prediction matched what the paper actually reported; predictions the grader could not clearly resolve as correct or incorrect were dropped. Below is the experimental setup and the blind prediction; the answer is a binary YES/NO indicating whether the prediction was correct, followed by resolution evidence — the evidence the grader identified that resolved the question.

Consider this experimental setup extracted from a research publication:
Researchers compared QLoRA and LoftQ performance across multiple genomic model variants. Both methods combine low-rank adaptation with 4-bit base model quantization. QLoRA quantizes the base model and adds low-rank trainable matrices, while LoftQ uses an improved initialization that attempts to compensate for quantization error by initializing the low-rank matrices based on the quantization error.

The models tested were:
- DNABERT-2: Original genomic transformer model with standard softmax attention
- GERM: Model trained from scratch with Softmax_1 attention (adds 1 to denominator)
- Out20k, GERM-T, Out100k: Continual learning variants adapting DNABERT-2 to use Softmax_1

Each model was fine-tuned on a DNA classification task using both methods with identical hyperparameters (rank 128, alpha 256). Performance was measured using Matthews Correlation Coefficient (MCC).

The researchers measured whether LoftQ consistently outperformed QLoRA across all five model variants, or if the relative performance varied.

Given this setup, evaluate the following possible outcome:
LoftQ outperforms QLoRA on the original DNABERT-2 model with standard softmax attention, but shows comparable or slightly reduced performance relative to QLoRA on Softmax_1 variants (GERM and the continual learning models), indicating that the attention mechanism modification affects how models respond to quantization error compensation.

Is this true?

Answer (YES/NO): NO